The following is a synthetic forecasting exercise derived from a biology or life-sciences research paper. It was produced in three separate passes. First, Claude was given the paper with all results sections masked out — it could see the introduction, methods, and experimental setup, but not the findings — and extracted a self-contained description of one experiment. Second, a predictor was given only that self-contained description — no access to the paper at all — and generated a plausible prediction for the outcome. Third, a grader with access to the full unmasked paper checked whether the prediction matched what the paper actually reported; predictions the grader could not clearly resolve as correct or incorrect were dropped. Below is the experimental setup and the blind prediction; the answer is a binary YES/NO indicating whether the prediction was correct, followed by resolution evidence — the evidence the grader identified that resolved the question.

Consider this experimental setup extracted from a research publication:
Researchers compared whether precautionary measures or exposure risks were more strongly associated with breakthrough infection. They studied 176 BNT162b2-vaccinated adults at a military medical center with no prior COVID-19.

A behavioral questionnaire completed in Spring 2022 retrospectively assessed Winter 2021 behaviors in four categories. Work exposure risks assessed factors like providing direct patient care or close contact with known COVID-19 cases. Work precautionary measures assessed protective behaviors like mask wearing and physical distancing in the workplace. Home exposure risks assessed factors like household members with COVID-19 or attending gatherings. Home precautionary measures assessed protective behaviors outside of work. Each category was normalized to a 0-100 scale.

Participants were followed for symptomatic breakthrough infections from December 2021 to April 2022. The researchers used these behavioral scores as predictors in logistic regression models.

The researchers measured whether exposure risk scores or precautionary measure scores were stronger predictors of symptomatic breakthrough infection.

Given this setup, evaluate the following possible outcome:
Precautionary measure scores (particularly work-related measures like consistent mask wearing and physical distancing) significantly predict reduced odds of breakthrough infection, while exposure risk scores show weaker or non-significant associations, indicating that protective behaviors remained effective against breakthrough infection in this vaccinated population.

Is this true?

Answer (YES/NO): NO